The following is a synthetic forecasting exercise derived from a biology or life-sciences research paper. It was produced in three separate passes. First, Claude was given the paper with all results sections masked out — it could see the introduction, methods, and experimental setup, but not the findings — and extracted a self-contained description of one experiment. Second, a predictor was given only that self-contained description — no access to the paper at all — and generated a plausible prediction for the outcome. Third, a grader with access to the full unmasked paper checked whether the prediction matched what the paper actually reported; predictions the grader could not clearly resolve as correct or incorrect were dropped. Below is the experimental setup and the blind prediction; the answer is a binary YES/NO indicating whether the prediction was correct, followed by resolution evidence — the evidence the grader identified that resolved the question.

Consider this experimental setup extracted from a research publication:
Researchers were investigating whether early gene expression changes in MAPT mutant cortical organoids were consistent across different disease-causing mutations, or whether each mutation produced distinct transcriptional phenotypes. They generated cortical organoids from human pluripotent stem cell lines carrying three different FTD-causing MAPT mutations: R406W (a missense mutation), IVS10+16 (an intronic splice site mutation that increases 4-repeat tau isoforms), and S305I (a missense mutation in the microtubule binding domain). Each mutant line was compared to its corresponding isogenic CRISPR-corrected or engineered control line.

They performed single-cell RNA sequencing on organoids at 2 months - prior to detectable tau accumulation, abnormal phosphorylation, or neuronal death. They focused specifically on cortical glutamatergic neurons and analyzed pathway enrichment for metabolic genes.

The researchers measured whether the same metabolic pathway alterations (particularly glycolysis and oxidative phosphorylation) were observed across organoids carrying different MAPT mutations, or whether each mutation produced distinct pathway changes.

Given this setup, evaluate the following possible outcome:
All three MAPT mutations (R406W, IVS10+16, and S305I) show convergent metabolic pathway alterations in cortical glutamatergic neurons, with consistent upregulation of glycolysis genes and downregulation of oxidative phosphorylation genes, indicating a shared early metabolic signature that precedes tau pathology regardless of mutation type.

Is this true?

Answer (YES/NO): NO